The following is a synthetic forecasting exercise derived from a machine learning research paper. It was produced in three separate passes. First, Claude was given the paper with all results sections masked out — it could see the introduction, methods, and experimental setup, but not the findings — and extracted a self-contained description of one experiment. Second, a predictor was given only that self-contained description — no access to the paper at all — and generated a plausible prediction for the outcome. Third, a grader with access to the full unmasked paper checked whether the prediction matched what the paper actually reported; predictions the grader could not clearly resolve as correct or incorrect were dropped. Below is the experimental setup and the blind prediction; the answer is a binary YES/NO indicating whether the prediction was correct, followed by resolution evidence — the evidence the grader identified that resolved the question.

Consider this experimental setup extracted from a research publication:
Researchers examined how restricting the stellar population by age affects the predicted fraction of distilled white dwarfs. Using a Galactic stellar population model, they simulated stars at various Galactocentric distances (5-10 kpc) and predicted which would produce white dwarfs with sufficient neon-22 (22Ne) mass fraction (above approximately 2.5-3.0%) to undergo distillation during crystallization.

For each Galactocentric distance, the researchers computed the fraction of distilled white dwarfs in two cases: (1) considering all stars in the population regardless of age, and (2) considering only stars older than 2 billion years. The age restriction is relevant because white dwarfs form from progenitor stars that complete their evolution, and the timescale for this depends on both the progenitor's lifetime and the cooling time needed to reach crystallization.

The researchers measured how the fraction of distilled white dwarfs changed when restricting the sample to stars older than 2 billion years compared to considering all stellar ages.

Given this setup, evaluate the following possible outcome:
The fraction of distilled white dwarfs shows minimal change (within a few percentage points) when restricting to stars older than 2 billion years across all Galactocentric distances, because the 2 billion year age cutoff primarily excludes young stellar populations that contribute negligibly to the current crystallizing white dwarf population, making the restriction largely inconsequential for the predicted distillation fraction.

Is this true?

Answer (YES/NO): NO